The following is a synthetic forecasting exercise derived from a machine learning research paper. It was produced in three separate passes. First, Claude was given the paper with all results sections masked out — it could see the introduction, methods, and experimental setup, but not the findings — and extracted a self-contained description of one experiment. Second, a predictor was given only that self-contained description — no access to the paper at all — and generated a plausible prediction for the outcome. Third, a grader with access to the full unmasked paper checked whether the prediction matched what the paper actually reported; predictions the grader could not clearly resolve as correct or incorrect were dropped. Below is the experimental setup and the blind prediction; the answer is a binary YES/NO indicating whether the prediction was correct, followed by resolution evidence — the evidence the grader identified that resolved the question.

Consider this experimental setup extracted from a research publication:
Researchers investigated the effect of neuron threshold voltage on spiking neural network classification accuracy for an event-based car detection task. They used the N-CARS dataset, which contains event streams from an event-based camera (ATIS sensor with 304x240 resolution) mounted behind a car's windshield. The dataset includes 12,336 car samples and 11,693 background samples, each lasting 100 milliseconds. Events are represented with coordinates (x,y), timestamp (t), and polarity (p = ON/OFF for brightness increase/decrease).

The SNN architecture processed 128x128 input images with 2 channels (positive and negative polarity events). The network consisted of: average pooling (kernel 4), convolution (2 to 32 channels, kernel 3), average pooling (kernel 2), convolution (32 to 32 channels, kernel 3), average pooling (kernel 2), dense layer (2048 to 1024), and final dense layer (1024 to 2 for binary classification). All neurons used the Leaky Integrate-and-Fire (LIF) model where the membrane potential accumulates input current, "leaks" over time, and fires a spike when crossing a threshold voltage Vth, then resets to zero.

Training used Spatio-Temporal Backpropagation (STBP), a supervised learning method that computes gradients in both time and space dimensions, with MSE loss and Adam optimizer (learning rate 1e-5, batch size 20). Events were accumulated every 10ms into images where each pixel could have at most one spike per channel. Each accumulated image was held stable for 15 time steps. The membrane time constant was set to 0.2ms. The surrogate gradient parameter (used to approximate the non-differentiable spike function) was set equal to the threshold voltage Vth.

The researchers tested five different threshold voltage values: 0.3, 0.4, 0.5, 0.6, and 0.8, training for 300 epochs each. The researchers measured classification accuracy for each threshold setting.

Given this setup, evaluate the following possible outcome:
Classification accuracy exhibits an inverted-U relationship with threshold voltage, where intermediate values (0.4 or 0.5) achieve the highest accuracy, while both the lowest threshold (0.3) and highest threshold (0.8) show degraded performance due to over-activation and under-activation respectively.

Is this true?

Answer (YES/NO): NO